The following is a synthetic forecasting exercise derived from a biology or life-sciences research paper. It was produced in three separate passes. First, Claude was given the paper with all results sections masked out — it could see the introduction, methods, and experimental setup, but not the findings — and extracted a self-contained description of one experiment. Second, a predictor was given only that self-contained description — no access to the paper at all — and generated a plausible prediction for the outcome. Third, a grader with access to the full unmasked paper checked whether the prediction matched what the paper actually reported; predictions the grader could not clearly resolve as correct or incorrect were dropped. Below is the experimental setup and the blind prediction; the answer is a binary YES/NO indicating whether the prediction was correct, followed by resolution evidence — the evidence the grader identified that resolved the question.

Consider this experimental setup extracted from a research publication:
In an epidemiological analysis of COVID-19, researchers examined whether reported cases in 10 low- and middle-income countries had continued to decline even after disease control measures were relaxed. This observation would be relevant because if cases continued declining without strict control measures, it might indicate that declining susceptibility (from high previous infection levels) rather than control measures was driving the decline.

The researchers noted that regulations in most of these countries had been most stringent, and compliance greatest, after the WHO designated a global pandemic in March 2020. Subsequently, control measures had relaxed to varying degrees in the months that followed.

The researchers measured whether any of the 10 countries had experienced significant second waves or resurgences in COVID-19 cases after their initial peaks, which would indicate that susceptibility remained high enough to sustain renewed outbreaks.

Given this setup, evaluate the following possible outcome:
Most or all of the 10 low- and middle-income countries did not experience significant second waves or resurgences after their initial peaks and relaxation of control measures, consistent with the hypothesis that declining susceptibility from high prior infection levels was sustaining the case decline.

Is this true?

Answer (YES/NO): YES